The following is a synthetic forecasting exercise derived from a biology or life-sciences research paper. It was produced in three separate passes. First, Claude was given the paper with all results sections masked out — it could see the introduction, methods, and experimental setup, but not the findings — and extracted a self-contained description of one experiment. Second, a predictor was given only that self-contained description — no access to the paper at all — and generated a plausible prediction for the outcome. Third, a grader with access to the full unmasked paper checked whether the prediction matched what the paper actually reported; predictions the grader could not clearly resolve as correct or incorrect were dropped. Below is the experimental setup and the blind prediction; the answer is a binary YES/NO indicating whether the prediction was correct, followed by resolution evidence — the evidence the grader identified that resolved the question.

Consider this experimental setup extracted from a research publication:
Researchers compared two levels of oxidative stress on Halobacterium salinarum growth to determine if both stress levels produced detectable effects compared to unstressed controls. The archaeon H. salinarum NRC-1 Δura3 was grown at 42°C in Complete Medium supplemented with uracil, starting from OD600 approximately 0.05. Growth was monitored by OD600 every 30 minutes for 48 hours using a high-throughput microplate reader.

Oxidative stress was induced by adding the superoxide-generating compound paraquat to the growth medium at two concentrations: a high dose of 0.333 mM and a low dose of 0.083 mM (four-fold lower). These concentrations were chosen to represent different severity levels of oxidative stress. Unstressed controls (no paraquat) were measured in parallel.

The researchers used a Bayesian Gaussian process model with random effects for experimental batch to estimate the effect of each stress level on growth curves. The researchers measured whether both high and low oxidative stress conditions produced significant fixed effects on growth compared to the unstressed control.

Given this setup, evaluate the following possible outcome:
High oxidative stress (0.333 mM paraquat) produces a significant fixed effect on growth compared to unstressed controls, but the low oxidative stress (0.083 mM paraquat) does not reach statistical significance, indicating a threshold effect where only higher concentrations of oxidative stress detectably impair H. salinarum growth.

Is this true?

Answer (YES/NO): NO